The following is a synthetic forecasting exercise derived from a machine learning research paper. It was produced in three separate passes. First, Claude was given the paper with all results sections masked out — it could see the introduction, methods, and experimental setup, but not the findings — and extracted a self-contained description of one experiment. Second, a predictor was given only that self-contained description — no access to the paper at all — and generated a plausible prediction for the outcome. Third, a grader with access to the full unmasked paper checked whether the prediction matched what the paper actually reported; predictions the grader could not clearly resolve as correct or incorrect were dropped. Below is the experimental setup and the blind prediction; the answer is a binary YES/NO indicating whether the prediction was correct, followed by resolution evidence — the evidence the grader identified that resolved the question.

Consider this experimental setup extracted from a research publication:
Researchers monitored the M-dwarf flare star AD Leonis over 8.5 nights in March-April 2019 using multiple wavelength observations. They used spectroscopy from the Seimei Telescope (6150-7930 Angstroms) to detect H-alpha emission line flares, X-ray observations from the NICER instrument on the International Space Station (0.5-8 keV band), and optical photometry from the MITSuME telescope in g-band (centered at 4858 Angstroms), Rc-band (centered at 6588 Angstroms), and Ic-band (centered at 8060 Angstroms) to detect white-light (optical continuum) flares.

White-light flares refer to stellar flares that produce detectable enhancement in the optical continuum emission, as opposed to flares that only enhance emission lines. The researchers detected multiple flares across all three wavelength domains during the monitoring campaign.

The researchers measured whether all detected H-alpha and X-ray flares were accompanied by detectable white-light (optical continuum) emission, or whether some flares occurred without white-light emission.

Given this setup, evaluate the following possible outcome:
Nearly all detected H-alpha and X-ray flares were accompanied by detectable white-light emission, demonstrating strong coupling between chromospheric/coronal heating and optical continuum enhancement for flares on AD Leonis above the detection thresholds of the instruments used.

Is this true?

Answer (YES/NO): NO